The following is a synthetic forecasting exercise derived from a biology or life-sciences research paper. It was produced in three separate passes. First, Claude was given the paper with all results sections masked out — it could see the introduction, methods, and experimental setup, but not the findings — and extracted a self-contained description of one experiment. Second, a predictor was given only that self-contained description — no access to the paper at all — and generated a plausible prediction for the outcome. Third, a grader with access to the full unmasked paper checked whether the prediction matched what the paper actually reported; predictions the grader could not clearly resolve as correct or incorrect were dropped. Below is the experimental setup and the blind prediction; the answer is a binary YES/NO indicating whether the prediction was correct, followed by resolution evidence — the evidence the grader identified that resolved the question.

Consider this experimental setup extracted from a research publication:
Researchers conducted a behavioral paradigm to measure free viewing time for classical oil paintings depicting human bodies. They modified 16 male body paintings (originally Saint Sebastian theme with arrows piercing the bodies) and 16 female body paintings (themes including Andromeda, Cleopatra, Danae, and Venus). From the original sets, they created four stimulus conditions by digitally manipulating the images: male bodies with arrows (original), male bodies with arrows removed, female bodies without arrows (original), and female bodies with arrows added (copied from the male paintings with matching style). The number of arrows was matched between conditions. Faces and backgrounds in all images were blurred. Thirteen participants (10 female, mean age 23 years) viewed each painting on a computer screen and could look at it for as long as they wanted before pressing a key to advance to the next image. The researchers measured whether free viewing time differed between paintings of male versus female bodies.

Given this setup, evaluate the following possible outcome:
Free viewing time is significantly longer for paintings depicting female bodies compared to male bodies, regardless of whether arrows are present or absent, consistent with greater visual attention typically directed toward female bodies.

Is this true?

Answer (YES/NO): YES